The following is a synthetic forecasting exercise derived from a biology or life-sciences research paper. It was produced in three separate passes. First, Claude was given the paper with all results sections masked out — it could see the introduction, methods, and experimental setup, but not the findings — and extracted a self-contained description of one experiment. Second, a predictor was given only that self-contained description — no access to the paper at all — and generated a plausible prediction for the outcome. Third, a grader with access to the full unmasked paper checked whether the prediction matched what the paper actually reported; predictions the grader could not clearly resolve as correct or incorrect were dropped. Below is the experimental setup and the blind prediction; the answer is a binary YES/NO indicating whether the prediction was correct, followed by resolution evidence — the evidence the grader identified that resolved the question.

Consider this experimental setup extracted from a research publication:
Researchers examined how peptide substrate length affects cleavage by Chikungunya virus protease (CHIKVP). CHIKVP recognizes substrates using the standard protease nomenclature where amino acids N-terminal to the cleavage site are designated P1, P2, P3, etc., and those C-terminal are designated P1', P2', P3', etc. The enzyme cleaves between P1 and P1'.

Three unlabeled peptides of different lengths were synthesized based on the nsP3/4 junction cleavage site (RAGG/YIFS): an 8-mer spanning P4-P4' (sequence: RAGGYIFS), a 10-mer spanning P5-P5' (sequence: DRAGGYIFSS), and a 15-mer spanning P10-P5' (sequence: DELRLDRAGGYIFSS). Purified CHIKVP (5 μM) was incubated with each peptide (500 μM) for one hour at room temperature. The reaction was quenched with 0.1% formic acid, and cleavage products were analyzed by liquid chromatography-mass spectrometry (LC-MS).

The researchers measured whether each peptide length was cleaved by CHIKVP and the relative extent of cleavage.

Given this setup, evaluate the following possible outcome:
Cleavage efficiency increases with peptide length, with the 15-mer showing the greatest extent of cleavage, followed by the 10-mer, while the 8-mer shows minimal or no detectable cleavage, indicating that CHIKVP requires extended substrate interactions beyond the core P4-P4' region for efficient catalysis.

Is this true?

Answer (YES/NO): YES